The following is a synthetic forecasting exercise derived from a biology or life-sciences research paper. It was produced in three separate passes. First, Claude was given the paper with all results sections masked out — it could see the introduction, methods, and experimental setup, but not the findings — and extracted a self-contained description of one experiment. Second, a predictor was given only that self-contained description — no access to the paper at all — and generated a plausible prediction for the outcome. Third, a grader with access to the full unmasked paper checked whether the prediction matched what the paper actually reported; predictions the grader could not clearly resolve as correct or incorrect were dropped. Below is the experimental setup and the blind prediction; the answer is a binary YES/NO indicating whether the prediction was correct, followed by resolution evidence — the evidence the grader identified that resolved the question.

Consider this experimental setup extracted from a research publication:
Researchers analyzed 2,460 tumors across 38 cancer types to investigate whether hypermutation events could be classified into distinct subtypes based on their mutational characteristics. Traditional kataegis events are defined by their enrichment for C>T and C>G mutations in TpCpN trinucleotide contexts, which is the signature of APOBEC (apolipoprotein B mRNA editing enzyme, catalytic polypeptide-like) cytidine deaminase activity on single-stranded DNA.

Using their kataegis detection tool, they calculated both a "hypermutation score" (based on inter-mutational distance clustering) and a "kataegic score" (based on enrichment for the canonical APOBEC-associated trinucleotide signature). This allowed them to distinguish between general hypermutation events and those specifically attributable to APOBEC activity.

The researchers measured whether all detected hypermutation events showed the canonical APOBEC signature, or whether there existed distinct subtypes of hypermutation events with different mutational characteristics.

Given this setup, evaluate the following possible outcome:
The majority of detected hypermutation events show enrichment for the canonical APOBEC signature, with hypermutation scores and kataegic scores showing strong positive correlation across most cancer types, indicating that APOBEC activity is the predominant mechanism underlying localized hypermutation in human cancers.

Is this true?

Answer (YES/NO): NO